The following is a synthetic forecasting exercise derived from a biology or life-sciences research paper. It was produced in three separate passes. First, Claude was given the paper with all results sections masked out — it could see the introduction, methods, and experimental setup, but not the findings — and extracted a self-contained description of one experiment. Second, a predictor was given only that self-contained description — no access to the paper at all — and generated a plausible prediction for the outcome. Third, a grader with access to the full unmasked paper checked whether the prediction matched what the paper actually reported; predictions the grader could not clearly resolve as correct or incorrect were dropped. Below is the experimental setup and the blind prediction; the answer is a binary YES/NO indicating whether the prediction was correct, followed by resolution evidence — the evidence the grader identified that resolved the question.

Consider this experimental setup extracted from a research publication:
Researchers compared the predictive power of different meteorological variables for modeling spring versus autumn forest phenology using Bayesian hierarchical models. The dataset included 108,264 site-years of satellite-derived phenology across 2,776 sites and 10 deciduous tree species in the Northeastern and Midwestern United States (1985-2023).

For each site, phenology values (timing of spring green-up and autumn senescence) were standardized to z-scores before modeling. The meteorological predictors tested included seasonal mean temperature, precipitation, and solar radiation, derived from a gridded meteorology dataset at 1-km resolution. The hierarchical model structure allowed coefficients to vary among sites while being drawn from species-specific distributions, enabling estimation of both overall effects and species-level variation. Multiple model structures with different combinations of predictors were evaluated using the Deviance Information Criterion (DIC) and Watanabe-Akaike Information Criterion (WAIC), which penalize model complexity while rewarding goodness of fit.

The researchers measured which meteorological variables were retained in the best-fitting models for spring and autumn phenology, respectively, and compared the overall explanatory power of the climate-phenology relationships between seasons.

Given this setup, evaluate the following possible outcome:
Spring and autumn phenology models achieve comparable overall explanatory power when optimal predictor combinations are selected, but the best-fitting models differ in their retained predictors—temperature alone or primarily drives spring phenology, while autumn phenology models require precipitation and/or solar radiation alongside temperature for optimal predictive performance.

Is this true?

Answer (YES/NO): NO